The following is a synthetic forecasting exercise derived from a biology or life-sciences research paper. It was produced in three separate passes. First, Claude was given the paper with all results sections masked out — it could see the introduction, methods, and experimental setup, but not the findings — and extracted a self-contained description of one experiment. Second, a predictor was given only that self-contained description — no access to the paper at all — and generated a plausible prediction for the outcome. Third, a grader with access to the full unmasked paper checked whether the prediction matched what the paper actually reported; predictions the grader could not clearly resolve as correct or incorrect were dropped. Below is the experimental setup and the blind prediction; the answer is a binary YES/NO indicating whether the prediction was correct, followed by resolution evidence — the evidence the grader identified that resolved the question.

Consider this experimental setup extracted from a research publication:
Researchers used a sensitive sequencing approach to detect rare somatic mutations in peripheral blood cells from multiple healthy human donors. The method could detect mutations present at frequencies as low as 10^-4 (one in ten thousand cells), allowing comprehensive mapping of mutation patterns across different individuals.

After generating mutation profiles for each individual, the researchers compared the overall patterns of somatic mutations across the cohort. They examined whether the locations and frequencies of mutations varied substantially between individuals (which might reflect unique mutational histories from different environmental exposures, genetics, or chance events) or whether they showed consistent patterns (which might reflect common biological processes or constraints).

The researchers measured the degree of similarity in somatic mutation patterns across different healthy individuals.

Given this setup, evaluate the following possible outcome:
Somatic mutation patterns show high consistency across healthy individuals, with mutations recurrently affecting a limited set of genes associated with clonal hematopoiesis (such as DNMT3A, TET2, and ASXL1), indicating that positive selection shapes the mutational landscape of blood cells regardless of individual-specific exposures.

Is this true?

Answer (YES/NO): NO